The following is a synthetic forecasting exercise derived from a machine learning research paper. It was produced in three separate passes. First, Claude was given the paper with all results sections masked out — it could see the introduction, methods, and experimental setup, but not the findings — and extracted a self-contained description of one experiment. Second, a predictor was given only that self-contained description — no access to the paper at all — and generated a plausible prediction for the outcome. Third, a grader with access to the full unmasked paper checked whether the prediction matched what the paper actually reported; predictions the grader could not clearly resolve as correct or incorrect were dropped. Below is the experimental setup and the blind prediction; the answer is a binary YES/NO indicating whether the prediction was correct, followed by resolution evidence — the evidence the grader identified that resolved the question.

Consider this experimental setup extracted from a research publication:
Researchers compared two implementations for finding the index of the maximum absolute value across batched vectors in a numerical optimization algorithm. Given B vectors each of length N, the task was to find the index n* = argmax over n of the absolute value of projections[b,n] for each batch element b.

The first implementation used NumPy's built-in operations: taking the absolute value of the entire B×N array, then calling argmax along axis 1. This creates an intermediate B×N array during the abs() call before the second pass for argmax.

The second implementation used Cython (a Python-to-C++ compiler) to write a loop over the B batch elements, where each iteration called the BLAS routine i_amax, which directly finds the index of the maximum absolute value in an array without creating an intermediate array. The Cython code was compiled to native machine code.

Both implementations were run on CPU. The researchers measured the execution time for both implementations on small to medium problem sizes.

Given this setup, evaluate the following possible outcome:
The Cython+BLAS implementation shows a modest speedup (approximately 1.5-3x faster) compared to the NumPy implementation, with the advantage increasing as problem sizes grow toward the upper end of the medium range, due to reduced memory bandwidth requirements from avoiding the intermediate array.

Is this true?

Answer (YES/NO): NO